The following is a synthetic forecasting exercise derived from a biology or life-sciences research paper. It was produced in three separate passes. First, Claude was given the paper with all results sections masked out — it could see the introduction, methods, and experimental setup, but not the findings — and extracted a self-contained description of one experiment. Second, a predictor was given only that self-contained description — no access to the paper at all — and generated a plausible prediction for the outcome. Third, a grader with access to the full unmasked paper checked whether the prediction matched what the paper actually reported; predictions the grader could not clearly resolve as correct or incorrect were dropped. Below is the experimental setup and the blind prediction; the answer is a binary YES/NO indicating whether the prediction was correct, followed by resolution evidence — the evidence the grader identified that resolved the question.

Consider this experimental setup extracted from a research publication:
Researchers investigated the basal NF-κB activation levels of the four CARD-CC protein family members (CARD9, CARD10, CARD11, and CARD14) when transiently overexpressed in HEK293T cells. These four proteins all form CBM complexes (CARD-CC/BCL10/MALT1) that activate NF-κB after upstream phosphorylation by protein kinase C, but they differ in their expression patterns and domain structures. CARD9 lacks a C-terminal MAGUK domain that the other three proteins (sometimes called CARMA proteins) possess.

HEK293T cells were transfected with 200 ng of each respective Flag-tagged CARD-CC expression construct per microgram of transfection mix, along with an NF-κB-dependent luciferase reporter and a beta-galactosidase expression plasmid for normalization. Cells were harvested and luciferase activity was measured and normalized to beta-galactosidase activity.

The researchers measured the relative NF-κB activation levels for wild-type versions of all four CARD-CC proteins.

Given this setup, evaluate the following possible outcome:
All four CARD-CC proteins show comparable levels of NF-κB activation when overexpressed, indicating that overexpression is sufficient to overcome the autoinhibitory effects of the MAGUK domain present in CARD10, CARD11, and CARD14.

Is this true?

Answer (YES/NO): NO